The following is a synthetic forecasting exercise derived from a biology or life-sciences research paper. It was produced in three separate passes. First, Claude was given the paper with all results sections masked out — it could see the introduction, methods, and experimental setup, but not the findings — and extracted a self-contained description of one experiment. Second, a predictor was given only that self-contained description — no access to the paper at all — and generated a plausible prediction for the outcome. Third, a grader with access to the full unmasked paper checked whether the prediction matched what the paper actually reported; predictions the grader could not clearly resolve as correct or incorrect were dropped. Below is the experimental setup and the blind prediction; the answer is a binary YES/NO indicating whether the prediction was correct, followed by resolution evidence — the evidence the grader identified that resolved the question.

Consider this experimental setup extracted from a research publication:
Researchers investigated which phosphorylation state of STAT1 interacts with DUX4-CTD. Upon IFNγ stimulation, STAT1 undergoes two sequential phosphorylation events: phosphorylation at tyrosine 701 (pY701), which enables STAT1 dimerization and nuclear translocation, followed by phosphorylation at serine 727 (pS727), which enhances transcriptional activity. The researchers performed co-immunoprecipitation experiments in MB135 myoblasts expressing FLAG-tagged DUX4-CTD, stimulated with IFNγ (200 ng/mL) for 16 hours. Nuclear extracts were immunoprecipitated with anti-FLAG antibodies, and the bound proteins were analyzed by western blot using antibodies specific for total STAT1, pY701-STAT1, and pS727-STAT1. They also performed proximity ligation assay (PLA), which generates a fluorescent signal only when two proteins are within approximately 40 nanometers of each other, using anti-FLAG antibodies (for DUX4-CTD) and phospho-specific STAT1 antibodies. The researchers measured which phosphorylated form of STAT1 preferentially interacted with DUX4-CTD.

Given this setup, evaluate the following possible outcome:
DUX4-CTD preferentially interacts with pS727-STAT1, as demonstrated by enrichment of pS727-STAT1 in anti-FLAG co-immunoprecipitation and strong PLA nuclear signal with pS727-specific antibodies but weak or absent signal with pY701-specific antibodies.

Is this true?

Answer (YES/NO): NO